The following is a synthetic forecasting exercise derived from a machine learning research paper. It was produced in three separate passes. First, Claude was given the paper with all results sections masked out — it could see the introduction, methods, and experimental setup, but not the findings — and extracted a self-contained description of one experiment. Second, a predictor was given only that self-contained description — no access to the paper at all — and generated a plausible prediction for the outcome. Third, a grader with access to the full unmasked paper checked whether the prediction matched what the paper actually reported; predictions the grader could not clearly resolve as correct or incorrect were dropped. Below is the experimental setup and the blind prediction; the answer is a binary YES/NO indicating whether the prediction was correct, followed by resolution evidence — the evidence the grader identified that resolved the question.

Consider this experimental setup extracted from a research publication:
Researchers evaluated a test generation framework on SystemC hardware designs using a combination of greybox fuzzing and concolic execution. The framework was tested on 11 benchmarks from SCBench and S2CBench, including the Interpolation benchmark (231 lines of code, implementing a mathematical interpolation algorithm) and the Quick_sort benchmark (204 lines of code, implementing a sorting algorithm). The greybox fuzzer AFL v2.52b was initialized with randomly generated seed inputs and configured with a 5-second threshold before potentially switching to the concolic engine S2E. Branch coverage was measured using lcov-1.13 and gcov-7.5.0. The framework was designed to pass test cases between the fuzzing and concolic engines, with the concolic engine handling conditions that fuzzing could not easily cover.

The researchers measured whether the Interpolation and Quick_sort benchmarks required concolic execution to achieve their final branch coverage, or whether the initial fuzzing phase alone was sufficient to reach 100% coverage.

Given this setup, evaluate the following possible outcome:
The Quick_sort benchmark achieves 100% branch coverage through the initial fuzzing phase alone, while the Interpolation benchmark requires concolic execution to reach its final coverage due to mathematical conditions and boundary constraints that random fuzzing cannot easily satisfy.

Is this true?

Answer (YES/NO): NO